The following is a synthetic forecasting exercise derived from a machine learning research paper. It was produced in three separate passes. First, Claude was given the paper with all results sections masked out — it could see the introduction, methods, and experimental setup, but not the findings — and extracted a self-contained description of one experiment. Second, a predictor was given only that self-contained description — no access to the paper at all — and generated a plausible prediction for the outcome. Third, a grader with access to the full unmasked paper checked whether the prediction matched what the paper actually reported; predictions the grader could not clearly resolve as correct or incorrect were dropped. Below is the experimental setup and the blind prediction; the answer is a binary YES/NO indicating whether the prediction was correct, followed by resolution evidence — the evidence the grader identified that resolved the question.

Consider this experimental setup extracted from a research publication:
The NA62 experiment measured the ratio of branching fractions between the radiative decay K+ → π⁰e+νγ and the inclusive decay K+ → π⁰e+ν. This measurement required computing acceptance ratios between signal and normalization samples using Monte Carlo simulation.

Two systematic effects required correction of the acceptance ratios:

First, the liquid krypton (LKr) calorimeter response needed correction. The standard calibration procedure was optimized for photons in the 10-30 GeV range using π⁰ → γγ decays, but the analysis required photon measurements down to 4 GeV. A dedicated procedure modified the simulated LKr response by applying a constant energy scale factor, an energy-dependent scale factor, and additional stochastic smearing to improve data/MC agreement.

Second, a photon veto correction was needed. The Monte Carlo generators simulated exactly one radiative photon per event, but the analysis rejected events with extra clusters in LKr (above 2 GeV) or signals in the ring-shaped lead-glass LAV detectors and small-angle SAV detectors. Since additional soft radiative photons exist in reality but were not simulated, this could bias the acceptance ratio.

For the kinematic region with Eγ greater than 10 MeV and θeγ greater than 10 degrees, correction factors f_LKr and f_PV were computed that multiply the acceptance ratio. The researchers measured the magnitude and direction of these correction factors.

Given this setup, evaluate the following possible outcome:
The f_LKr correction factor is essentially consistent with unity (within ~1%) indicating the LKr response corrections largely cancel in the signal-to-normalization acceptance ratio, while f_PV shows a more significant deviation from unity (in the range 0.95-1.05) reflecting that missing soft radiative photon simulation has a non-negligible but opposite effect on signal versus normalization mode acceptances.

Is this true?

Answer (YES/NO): YES